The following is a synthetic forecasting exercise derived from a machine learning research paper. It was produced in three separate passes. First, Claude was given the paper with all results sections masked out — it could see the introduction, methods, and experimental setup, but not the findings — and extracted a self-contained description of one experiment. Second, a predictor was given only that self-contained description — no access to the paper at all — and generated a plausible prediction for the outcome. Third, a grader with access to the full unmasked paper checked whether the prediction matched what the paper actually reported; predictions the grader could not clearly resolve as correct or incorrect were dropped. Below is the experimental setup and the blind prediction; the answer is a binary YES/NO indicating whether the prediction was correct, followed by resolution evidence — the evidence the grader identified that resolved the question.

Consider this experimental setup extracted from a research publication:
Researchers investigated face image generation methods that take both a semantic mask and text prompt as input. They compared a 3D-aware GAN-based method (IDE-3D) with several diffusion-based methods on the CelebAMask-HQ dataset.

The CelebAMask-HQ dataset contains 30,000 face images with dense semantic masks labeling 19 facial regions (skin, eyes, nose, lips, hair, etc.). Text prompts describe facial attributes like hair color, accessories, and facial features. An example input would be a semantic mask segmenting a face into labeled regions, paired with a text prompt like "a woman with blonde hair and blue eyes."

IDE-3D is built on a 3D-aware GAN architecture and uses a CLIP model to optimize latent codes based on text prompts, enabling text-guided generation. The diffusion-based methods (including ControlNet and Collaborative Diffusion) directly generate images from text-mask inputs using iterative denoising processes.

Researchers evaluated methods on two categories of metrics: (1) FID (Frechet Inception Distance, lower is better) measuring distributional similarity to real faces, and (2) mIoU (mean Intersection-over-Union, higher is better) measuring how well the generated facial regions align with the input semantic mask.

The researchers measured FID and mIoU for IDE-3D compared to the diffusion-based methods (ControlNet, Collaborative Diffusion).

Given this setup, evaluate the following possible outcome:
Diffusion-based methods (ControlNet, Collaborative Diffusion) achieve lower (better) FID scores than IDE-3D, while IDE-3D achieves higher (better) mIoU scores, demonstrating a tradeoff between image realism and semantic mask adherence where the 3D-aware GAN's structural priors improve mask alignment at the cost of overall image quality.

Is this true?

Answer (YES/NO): NO